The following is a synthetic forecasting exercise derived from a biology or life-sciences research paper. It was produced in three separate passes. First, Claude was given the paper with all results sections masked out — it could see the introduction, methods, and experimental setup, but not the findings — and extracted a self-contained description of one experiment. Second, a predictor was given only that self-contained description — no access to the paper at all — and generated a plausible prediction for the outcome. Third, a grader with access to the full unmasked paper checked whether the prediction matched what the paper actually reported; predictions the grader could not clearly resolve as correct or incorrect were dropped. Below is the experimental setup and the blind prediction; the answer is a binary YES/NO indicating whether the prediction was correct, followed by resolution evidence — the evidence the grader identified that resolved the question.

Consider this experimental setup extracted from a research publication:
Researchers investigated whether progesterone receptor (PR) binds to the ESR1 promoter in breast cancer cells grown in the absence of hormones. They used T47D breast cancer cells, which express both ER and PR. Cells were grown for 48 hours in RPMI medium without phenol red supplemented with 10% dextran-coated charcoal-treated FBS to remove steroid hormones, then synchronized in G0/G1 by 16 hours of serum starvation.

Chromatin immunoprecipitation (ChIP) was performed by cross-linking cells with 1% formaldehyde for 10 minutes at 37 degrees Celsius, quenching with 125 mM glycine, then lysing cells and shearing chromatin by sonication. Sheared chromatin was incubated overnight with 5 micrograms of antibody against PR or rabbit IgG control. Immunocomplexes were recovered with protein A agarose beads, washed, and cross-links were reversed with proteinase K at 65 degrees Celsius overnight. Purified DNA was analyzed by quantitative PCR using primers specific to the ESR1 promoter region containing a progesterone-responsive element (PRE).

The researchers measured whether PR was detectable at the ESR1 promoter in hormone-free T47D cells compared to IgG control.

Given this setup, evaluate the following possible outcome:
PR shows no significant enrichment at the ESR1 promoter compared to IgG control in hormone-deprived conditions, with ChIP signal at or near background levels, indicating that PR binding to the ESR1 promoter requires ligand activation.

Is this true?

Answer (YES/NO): NO